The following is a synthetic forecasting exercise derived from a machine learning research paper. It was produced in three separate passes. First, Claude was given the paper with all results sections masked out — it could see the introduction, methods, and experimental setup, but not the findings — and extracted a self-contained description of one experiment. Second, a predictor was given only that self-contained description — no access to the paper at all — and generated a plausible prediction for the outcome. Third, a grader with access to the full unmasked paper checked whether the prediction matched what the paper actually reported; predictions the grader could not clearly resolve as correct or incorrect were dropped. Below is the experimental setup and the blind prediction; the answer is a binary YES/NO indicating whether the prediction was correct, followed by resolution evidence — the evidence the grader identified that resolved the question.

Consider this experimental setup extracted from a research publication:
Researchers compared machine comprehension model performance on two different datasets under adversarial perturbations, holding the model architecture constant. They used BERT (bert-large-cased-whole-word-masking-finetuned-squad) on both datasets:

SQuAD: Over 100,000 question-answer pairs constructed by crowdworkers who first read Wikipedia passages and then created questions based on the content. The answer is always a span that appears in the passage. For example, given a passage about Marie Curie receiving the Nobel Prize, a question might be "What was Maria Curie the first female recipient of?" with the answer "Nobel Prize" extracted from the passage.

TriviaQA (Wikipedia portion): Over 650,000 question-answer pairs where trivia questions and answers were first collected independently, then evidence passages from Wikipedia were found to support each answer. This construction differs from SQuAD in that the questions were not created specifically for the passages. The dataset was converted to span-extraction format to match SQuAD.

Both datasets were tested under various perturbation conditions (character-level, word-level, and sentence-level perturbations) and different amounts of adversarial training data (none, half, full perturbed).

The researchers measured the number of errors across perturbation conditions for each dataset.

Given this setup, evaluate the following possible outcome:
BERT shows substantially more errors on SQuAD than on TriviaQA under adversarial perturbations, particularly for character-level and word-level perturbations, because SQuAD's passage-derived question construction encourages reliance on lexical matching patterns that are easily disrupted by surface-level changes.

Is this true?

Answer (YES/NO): NO